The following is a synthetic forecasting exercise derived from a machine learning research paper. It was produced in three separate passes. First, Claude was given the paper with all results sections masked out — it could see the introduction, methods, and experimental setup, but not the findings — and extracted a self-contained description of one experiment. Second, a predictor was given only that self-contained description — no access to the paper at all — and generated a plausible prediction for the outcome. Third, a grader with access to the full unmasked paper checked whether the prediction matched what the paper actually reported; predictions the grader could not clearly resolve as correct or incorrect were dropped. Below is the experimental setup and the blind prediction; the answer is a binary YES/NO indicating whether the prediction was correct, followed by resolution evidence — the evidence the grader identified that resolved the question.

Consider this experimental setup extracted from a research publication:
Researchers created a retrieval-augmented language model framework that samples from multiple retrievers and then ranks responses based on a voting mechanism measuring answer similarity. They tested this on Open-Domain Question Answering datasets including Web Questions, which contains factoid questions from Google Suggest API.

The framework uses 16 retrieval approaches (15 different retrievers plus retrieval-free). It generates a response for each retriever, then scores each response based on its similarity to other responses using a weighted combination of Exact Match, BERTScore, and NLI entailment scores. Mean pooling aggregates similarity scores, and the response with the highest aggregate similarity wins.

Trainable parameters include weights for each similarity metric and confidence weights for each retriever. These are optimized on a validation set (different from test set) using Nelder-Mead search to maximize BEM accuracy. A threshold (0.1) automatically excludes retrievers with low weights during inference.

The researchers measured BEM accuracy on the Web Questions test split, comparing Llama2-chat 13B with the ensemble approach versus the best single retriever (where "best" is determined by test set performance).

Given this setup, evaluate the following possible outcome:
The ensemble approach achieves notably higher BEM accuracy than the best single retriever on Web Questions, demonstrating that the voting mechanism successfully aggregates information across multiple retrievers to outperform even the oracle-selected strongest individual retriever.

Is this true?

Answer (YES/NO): NO